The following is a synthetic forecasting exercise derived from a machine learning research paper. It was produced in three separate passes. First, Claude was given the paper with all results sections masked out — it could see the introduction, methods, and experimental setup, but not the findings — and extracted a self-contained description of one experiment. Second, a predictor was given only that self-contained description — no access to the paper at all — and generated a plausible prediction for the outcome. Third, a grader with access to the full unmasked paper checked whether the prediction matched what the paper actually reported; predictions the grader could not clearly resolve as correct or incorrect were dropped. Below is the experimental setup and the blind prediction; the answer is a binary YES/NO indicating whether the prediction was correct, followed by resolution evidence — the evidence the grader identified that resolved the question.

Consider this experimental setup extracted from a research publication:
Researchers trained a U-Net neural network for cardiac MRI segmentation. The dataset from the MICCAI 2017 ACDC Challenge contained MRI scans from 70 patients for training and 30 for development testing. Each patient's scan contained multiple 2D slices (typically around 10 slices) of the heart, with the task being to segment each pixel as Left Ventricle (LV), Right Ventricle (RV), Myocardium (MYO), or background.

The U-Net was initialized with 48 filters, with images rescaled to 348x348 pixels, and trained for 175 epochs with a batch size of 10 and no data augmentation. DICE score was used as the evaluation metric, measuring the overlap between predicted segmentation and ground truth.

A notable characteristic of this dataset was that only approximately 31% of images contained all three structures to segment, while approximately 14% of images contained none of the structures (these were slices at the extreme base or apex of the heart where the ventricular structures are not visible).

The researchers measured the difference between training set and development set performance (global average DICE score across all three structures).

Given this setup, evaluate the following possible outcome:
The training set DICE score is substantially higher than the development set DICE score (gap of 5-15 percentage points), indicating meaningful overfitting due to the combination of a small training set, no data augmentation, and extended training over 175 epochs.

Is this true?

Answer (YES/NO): NO